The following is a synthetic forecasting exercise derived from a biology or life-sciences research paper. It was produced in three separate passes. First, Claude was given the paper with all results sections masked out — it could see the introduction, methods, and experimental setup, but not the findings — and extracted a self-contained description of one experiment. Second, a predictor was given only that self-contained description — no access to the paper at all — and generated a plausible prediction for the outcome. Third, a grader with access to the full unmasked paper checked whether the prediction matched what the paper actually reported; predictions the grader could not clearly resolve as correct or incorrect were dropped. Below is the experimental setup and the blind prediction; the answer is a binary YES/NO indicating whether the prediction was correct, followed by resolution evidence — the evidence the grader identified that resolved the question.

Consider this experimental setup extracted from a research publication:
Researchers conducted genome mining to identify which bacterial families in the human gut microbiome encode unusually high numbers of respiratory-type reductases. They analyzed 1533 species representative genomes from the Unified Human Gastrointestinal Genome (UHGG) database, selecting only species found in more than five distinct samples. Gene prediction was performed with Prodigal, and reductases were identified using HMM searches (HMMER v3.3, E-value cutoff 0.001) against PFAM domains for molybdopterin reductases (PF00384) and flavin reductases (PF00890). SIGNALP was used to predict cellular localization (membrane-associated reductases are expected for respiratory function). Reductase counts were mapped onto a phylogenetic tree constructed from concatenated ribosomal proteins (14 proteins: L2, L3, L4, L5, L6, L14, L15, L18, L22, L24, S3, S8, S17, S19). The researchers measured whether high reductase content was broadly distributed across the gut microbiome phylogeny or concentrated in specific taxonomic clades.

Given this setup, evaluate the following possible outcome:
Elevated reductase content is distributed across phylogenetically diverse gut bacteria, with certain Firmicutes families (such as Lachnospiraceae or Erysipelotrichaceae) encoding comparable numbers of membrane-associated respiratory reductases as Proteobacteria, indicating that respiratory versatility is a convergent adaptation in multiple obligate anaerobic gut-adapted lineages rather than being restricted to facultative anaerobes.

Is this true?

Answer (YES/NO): NO